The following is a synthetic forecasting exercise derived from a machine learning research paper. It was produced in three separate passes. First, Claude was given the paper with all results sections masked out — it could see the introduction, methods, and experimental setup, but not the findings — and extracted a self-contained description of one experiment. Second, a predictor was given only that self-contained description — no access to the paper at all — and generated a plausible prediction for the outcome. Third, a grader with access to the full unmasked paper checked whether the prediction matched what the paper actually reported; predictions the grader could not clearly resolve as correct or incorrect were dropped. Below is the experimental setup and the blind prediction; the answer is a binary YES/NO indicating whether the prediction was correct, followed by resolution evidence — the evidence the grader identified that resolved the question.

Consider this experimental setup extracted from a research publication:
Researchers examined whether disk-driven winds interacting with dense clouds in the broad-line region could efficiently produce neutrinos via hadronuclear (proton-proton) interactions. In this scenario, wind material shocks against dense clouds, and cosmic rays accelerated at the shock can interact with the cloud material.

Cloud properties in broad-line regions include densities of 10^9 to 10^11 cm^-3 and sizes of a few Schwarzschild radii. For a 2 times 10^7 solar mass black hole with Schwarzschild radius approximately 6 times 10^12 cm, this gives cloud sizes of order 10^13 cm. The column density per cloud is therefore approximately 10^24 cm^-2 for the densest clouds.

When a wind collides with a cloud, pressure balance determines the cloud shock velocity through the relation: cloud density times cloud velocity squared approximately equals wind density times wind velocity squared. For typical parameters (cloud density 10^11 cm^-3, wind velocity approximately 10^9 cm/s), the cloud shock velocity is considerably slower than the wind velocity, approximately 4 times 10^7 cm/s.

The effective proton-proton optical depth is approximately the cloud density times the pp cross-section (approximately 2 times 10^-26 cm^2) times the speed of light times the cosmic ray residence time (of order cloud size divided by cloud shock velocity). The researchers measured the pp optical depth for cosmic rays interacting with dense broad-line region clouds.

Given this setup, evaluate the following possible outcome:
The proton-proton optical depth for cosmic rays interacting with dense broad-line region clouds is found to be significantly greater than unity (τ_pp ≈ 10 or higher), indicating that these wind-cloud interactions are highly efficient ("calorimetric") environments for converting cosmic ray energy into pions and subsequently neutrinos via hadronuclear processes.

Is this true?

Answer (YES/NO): YES